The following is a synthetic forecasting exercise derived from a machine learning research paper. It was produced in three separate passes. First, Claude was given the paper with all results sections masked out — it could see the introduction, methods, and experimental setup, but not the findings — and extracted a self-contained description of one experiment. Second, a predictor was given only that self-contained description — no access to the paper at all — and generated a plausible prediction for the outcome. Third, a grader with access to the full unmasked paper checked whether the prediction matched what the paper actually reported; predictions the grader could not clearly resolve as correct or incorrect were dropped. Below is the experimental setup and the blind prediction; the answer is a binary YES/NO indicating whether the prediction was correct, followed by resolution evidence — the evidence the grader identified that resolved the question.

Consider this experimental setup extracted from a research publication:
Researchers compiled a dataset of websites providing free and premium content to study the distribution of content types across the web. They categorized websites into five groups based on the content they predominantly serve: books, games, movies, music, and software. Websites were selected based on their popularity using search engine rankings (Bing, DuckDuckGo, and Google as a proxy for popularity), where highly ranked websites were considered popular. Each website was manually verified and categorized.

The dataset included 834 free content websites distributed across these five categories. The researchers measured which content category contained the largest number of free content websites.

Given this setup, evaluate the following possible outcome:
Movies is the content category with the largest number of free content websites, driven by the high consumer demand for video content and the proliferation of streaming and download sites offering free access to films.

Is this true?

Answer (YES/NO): YES